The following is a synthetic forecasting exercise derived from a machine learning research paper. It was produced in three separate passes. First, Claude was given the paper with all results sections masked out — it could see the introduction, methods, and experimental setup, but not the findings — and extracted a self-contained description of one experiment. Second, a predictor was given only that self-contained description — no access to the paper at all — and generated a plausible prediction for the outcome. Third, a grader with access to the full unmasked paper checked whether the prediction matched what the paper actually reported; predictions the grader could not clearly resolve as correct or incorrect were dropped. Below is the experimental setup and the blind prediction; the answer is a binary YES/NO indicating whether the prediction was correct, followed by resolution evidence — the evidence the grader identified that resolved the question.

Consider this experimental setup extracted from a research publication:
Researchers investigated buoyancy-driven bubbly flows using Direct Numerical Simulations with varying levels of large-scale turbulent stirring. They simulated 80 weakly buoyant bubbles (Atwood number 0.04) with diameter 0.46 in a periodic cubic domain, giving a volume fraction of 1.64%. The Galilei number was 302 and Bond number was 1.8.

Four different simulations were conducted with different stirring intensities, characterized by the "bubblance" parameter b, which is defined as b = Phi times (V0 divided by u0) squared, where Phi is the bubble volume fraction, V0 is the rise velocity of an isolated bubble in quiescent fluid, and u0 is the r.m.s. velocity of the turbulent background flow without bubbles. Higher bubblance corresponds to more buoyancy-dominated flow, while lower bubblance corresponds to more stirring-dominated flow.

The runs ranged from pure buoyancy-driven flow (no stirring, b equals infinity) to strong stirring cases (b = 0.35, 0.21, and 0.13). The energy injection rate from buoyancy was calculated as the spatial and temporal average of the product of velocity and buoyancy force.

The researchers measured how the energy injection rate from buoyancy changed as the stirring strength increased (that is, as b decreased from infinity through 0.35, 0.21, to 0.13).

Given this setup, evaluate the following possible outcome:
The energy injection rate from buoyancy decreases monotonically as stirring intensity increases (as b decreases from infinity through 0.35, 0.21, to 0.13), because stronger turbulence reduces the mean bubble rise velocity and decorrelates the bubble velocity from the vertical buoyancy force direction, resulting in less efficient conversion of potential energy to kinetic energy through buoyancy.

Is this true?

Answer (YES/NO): YES